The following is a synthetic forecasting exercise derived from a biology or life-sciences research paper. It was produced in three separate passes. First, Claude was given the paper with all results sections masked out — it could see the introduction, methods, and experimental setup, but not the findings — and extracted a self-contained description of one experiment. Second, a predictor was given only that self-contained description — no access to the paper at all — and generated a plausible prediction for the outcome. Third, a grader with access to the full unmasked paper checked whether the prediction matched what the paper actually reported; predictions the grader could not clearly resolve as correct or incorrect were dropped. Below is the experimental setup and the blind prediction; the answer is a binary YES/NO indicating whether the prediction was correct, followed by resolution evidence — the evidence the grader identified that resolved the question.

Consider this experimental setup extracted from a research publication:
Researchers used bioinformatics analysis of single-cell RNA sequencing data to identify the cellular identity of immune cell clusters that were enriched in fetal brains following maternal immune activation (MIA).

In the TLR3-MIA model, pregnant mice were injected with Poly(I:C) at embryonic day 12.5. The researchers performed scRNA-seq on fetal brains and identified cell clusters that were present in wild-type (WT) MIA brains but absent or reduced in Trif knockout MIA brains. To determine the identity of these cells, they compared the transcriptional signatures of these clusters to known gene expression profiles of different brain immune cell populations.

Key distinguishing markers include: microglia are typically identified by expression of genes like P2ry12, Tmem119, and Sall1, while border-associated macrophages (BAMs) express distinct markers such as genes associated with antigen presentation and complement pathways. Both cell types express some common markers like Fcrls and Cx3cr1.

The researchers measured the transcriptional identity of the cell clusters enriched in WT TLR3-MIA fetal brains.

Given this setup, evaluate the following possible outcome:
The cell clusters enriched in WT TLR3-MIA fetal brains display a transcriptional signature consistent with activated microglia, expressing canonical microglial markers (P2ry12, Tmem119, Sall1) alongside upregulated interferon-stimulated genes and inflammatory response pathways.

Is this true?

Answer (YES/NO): NO